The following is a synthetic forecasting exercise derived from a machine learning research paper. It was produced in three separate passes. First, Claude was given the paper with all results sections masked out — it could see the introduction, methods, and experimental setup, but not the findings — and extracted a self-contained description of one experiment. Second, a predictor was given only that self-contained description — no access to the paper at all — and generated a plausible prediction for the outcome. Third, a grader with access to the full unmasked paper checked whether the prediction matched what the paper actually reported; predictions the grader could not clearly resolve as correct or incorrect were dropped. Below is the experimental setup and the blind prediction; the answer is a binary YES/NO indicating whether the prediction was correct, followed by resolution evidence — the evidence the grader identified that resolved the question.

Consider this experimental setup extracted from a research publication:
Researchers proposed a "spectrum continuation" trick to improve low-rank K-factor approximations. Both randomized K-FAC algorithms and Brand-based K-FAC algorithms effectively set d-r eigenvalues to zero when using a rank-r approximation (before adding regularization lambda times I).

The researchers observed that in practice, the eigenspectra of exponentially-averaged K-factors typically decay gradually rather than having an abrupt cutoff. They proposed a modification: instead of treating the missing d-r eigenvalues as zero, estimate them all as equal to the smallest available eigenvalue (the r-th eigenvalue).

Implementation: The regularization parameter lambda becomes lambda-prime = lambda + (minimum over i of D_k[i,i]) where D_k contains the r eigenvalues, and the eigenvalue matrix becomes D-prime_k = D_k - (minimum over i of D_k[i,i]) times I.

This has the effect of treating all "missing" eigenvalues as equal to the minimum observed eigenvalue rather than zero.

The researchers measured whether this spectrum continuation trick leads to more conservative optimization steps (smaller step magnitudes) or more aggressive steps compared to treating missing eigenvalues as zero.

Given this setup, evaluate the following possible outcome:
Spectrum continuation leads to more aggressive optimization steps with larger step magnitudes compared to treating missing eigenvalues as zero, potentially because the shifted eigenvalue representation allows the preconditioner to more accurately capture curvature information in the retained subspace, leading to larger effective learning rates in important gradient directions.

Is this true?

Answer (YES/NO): NO